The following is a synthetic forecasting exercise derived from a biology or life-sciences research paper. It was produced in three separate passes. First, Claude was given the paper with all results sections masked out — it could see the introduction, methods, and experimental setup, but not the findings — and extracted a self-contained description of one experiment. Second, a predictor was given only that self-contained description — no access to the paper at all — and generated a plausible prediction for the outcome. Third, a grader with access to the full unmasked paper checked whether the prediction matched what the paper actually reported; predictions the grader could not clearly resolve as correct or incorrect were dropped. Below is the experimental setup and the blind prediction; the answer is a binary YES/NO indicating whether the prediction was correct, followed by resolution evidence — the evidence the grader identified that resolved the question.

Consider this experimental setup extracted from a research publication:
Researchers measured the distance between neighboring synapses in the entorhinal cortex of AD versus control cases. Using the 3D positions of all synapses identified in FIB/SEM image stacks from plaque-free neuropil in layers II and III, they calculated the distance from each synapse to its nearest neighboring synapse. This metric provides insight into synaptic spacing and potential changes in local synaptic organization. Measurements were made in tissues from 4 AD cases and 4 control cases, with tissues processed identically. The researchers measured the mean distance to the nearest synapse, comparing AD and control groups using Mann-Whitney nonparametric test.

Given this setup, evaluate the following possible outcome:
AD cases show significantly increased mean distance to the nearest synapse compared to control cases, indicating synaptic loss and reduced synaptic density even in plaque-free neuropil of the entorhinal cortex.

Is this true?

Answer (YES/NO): NO